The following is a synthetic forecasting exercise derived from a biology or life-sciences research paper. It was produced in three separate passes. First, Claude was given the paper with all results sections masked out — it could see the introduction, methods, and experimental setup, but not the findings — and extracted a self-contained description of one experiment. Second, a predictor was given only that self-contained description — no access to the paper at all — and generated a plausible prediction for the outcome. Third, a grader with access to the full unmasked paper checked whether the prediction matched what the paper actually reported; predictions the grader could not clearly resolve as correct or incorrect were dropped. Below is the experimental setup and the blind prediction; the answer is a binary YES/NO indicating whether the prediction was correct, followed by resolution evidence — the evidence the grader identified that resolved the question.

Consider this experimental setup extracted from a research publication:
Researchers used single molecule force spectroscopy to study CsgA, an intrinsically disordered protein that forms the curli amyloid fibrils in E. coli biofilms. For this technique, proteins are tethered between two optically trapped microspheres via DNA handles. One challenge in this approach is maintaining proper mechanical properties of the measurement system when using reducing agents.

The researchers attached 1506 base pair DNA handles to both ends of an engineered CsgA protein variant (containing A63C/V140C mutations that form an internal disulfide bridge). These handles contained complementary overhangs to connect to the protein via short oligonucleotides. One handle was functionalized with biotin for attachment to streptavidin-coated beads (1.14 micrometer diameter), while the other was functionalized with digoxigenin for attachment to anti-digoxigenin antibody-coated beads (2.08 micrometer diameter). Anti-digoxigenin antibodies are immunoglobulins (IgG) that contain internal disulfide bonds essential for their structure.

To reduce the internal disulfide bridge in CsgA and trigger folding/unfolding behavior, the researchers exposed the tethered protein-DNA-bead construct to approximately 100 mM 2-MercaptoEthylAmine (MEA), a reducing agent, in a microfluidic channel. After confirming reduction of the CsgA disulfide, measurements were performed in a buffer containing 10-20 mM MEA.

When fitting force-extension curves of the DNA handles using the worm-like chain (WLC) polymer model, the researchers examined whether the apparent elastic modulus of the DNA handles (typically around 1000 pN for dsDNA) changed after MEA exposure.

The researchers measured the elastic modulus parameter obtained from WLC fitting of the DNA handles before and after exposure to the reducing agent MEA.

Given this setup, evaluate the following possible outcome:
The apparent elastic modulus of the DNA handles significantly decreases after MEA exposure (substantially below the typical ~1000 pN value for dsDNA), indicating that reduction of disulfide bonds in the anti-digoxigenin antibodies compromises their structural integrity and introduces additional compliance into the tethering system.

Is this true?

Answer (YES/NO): NO